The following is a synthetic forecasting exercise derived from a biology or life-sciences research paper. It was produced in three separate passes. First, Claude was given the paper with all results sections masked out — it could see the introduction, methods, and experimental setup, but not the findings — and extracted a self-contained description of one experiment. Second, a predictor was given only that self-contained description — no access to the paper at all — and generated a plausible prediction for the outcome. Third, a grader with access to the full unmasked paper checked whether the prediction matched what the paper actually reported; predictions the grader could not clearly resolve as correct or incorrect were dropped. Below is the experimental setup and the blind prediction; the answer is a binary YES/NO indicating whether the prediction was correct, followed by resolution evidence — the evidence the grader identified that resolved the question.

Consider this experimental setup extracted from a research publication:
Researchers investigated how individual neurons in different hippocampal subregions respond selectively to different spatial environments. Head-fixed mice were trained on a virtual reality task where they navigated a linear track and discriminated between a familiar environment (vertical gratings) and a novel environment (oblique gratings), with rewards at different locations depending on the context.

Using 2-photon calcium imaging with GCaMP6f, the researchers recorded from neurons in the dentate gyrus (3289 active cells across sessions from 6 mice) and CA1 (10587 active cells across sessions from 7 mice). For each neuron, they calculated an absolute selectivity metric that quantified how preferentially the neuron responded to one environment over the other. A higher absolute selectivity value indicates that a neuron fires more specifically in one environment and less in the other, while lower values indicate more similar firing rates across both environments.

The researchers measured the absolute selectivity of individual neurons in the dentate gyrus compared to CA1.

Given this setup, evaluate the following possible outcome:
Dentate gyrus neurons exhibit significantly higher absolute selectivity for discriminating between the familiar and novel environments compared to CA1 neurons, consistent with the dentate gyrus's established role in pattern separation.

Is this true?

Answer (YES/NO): YES